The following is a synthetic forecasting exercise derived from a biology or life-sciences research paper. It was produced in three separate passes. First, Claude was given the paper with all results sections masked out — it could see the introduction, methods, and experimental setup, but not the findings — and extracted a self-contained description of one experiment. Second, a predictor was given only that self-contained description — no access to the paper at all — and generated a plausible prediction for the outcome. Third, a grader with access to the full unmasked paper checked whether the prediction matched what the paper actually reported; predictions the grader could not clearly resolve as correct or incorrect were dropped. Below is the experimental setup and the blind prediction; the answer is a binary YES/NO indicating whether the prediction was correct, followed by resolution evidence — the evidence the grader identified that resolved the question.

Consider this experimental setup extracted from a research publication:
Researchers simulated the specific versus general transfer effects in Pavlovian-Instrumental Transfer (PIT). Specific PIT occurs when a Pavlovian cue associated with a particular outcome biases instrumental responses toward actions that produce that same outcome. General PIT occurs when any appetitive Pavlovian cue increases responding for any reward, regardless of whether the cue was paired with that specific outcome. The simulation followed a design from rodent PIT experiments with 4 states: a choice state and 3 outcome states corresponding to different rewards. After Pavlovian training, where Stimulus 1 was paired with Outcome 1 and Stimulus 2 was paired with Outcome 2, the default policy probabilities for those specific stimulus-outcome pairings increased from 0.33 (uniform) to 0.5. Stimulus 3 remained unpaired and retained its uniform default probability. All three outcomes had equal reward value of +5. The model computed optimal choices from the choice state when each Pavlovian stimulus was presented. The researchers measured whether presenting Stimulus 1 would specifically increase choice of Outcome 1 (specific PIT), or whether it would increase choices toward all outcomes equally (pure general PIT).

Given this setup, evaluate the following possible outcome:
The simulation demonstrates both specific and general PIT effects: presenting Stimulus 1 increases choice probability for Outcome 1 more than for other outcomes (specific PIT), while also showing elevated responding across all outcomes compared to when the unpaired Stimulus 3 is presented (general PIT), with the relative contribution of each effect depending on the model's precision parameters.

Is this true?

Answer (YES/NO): NO